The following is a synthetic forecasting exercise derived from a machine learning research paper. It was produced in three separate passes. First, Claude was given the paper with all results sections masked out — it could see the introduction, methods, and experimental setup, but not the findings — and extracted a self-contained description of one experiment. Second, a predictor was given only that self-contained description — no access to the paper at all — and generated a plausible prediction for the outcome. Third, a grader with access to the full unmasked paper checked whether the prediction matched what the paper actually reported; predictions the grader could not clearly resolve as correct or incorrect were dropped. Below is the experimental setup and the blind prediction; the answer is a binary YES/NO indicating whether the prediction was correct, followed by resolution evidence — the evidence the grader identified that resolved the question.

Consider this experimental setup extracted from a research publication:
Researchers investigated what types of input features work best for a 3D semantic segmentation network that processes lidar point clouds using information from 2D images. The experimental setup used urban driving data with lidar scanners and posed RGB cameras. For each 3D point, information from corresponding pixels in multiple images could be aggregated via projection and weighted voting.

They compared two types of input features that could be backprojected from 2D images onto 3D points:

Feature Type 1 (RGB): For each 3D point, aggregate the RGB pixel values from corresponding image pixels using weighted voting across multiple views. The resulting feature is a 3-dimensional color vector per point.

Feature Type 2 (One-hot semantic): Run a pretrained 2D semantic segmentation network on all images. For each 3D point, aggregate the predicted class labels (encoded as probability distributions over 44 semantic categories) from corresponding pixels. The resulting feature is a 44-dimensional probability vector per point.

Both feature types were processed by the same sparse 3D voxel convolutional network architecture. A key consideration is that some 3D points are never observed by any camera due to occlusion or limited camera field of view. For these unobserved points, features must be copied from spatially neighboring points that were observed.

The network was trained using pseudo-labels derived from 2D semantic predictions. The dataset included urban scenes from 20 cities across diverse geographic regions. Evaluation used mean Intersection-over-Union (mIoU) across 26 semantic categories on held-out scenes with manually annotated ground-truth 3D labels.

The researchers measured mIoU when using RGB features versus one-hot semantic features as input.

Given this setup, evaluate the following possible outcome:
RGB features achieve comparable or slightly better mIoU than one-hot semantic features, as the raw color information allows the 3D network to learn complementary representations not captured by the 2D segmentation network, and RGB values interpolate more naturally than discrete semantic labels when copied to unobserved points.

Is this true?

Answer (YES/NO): NO